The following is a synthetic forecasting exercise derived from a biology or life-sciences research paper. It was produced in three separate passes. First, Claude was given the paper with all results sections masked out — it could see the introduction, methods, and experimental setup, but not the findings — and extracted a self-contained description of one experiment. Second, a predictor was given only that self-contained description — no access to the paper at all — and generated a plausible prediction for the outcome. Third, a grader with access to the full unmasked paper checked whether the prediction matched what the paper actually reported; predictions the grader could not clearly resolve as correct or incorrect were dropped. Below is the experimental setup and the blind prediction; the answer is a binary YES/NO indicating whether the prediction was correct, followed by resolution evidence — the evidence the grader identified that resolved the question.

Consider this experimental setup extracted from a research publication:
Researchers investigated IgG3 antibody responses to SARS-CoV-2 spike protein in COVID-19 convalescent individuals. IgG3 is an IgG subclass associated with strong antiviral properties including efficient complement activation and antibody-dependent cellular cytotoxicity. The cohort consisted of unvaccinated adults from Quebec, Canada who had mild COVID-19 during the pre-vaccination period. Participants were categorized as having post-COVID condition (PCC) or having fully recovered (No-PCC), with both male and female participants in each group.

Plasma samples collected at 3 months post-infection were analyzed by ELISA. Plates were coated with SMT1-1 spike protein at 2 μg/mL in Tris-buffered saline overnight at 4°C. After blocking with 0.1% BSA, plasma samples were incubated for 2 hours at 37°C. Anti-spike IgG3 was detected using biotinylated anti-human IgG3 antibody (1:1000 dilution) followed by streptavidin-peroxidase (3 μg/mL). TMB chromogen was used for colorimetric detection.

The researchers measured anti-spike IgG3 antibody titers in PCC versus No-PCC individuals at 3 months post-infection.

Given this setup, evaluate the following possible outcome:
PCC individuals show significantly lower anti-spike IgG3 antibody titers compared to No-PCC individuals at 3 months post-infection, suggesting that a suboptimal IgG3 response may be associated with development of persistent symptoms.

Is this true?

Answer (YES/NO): NO